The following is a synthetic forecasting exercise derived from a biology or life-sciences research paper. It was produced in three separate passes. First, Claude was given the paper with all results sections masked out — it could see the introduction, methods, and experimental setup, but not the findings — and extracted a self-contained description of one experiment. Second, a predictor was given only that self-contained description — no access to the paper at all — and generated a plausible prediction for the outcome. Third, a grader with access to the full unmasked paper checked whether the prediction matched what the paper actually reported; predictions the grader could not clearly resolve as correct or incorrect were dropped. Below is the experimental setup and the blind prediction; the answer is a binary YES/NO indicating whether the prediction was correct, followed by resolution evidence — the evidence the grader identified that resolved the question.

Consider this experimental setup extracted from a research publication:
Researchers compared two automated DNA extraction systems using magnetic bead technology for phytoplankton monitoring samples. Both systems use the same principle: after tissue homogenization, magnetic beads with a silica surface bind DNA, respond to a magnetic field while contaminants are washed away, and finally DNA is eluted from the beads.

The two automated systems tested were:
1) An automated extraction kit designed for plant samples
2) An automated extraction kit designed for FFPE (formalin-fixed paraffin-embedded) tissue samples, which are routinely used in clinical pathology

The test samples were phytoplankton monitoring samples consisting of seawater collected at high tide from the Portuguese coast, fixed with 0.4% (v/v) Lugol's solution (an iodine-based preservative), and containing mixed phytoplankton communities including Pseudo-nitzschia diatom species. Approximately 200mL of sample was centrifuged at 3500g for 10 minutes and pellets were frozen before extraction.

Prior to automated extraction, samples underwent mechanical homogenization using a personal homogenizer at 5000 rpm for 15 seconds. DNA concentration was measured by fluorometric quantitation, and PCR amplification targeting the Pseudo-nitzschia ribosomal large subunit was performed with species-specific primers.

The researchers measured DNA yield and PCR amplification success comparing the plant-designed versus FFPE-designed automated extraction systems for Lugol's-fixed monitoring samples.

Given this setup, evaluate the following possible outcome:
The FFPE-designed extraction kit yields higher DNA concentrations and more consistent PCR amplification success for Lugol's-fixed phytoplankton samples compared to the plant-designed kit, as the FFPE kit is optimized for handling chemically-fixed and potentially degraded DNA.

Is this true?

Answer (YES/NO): NO